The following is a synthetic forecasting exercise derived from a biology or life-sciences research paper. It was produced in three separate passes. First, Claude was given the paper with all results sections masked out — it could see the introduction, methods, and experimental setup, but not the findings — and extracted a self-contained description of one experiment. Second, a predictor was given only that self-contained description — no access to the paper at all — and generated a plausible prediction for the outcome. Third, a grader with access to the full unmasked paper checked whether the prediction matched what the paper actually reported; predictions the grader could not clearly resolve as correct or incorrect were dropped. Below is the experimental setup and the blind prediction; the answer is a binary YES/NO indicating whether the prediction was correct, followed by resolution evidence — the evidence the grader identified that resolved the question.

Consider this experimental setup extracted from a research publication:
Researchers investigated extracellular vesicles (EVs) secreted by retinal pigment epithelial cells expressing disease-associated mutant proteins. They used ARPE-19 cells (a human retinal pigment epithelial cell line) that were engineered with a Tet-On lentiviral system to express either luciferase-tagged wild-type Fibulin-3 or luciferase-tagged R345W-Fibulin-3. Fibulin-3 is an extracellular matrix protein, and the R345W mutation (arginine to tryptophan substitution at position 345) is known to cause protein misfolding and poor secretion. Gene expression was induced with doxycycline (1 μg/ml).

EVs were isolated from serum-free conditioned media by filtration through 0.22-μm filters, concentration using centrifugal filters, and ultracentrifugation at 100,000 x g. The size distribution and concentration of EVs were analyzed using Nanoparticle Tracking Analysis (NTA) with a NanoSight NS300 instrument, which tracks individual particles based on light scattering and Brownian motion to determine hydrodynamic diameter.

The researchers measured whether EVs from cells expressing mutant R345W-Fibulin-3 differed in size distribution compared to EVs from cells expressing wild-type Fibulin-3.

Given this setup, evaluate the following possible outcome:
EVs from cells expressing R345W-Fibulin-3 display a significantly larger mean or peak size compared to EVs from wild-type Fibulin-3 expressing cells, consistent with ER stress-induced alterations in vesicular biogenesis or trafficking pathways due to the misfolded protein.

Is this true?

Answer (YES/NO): NO